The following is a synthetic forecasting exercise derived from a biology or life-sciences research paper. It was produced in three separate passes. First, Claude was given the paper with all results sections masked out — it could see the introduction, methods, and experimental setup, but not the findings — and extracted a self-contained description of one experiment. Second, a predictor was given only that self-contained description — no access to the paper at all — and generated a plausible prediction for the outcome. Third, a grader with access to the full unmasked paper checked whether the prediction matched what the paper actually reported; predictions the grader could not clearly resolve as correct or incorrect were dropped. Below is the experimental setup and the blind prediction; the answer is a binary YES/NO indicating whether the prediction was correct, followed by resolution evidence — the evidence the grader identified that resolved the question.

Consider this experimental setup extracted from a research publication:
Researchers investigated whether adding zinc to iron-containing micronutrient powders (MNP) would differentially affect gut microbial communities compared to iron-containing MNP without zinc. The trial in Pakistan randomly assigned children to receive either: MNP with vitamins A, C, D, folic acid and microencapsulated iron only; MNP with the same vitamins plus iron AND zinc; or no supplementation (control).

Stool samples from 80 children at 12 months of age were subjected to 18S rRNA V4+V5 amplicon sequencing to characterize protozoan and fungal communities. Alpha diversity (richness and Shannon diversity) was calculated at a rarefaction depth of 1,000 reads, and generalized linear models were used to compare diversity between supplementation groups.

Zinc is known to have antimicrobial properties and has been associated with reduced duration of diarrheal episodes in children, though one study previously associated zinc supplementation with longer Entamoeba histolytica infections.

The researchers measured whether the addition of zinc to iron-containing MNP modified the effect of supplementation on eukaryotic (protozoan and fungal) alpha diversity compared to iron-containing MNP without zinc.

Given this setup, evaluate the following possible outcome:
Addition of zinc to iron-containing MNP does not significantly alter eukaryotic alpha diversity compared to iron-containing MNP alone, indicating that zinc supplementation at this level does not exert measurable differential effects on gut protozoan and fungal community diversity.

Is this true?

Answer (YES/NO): NO